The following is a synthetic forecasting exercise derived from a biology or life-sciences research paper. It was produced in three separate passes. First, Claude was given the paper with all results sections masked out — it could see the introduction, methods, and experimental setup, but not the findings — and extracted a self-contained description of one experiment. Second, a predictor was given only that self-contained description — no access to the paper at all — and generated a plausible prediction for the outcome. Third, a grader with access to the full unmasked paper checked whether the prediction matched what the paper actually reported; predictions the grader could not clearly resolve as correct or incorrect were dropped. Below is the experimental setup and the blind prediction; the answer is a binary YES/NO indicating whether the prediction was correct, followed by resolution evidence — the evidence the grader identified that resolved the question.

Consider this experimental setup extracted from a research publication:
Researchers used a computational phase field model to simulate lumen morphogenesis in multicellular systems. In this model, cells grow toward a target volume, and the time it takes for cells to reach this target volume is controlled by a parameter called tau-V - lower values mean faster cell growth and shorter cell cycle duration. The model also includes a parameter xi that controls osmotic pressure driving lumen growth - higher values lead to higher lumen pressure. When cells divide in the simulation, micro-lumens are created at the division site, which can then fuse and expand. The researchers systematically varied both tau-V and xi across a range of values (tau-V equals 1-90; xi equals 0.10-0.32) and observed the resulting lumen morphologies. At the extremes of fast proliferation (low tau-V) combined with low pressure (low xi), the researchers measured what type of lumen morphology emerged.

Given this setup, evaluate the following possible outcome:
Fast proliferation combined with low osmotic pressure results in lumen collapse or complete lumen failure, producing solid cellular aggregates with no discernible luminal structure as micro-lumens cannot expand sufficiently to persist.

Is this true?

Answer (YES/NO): NO